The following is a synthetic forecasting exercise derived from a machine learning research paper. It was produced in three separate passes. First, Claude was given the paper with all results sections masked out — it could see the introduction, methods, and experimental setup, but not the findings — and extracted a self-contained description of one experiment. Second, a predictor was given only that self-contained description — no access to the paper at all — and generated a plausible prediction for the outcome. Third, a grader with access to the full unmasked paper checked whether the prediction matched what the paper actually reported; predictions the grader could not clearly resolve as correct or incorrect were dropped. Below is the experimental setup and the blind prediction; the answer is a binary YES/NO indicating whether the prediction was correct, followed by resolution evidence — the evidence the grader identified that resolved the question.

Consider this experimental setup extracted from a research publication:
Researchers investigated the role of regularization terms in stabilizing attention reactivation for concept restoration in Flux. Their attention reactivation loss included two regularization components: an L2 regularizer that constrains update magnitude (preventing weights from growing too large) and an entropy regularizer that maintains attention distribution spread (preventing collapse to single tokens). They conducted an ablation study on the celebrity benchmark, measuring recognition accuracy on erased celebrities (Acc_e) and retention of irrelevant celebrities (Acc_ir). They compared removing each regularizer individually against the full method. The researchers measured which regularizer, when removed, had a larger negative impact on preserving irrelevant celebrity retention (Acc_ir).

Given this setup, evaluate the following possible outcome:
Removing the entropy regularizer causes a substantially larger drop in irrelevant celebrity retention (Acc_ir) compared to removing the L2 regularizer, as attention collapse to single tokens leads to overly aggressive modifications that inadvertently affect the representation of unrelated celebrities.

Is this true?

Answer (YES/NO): YES